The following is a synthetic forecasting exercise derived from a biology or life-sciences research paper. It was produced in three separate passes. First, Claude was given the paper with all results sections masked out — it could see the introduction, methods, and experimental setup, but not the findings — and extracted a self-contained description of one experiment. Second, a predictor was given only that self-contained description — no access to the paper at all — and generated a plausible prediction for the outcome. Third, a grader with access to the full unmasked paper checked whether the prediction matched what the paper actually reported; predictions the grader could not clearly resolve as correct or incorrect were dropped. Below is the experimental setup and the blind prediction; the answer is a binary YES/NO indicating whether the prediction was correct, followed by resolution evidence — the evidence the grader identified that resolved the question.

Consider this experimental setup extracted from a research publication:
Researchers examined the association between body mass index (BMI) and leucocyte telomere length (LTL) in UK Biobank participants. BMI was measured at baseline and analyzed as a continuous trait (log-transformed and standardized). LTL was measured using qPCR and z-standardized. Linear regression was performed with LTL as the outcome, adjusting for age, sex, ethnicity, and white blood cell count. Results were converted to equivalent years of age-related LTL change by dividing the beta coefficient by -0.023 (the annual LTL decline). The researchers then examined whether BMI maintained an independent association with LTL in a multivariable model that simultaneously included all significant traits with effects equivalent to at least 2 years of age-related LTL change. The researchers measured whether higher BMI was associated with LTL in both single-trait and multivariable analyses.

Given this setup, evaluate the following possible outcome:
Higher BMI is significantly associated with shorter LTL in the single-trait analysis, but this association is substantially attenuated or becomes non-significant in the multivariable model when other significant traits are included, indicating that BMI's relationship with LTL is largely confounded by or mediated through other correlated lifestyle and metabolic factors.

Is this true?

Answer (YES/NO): NO